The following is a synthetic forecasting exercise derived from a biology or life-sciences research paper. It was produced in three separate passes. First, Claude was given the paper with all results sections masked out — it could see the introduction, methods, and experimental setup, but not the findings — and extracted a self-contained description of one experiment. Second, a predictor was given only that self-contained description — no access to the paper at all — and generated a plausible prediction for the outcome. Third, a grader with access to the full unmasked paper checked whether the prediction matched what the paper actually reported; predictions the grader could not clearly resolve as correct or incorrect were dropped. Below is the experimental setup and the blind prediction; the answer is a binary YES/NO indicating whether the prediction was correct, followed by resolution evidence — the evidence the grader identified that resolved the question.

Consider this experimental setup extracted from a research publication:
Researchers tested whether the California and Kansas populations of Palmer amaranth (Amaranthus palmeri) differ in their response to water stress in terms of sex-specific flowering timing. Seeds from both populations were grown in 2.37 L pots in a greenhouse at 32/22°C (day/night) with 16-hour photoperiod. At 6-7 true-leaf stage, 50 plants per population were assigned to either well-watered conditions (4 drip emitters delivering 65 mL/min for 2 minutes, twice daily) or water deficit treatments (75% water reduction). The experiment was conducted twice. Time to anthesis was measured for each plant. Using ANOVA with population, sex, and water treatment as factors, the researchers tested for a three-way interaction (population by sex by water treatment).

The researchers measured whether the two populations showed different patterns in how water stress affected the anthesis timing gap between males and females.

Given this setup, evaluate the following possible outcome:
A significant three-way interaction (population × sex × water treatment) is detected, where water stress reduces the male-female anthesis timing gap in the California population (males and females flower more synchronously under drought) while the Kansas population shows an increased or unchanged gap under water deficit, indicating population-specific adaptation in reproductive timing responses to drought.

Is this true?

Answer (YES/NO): NO